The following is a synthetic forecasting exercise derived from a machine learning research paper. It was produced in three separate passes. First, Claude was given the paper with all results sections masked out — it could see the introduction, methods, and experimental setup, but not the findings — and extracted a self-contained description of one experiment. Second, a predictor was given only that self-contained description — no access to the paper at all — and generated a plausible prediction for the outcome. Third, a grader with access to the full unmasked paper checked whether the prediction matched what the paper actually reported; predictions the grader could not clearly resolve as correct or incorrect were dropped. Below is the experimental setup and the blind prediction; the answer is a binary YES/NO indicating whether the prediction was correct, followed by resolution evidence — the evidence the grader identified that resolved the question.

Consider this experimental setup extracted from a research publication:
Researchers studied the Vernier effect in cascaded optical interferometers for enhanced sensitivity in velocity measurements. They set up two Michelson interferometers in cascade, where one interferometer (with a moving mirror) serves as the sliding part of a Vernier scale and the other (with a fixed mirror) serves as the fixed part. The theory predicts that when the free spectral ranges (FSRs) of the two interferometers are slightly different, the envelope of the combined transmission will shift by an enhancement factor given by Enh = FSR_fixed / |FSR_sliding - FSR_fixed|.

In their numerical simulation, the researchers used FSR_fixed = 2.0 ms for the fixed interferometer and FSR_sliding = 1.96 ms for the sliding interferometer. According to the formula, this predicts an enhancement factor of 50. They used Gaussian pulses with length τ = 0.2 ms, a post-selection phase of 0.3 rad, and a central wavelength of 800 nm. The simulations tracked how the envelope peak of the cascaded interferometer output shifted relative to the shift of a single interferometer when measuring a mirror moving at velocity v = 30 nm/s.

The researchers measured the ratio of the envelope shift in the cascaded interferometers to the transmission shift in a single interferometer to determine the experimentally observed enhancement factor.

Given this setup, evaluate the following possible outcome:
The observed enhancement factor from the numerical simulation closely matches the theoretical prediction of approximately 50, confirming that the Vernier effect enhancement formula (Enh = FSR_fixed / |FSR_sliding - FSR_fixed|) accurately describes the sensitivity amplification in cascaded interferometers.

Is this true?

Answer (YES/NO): YES